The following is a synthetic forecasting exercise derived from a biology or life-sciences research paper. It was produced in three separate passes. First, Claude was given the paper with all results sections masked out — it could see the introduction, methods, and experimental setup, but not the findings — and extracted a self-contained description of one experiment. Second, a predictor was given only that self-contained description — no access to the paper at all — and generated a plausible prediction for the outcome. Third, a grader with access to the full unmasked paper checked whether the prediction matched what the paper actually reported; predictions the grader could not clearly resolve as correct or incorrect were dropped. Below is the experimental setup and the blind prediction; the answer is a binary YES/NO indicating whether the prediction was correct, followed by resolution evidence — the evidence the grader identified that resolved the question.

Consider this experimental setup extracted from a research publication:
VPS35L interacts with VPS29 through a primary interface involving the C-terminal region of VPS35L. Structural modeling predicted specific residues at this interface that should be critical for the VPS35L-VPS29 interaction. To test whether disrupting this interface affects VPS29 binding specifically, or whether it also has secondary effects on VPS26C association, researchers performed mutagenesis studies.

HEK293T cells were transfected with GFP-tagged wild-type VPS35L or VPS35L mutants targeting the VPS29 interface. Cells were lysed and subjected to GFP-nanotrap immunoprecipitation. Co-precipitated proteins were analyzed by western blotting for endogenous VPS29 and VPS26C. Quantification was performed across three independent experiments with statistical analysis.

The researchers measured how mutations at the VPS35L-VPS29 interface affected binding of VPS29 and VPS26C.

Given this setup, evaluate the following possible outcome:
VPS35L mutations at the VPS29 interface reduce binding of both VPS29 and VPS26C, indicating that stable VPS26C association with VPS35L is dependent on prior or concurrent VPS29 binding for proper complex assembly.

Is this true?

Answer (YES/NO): NO